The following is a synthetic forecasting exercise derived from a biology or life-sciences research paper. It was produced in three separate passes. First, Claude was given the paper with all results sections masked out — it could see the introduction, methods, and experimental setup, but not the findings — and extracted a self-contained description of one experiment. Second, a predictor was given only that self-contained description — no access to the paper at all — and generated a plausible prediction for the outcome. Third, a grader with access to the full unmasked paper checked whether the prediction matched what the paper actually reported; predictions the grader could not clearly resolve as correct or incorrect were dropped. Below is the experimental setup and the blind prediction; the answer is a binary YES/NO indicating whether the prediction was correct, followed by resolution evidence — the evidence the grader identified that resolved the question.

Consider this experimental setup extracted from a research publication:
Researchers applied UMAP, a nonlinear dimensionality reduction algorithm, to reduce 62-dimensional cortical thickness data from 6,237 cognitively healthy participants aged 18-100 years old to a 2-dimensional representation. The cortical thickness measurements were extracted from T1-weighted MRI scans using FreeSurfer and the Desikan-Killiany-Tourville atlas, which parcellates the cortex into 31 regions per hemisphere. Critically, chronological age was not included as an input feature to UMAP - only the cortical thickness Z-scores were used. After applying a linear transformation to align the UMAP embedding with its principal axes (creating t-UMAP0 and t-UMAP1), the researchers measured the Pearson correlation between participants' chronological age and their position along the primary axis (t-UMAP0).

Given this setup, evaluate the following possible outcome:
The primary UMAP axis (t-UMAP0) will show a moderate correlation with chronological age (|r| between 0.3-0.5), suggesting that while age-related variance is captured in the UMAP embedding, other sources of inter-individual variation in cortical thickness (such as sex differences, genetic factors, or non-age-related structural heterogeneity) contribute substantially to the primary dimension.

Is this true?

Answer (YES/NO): NO